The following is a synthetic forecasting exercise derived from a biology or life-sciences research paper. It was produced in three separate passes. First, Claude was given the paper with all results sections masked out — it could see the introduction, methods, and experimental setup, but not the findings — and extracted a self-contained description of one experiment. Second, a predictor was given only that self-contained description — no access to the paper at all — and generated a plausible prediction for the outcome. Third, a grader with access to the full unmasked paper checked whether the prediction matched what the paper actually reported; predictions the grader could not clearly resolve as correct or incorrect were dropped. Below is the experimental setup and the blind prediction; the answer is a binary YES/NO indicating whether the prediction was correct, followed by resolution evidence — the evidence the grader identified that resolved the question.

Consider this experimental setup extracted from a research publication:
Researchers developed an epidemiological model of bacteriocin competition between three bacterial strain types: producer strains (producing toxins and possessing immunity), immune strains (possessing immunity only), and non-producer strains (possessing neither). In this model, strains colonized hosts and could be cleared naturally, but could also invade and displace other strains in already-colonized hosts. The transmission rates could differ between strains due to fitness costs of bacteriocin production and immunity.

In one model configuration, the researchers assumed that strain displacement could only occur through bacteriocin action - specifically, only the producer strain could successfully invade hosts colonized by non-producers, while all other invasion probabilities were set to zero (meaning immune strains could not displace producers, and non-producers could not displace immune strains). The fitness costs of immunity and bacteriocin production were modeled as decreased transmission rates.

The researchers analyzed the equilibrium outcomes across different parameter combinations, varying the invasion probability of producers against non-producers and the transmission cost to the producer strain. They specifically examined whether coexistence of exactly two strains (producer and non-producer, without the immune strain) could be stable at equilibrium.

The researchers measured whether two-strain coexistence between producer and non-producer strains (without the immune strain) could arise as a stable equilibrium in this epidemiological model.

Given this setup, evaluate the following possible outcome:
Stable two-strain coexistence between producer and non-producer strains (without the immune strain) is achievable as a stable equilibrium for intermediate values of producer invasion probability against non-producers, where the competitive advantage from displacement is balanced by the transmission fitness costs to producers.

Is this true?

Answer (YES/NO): YES